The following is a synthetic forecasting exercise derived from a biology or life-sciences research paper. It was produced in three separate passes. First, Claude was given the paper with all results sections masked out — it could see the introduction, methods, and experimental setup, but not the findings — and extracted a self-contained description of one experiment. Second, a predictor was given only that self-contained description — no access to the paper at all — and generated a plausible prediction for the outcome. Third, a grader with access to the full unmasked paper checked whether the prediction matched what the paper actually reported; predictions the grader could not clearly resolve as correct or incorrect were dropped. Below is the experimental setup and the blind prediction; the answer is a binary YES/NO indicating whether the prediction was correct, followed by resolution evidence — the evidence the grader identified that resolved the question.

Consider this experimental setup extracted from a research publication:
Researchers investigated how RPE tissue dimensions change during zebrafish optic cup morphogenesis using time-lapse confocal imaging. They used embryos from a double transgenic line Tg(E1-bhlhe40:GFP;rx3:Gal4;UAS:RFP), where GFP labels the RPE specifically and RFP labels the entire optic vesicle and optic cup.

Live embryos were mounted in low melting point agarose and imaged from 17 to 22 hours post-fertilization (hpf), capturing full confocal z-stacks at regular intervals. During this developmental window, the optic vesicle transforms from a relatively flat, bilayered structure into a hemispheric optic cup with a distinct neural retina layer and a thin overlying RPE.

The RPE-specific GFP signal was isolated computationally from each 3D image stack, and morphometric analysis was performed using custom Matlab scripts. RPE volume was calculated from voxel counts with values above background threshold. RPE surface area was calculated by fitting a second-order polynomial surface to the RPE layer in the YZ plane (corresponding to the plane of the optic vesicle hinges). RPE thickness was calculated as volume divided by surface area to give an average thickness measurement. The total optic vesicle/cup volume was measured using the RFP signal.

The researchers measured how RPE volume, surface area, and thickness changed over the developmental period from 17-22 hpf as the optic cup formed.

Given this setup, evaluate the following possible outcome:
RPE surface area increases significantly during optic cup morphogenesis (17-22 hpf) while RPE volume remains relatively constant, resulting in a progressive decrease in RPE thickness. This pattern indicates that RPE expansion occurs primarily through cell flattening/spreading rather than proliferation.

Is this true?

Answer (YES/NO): YES